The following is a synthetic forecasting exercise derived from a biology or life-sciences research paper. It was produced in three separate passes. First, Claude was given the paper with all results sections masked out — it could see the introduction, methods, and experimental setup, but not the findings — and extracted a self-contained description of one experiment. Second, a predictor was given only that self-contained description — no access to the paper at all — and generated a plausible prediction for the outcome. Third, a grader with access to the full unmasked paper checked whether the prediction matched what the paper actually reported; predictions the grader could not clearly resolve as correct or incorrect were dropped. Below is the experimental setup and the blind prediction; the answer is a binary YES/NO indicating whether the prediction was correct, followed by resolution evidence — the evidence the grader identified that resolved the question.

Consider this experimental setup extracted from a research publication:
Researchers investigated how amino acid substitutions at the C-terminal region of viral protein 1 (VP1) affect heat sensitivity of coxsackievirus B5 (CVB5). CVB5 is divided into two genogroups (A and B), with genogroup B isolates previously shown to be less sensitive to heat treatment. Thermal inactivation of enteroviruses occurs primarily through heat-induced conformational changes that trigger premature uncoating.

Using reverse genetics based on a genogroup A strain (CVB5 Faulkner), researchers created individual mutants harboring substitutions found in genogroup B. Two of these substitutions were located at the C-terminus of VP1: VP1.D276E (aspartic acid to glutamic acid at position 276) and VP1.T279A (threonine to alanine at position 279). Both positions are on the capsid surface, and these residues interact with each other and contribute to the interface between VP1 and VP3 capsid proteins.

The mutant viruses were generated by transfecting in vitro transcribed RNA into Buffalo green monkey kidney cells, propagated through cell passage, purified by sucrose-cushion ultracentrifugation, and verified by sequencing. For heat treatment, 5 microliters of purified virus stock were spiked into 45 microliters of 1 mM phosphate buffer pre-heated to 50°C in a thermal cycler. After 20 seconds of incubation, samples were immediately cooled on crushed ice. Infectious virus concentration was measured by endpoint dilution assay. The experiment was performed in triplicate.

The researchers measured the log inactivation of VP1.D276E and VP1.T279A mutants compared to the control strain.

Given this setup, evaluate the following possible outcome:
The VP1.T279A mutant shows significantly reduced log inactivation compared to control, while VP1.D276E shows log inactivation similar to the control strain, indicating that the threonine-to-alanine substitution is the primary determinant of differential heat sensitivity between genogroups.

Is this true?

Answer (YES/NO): NO